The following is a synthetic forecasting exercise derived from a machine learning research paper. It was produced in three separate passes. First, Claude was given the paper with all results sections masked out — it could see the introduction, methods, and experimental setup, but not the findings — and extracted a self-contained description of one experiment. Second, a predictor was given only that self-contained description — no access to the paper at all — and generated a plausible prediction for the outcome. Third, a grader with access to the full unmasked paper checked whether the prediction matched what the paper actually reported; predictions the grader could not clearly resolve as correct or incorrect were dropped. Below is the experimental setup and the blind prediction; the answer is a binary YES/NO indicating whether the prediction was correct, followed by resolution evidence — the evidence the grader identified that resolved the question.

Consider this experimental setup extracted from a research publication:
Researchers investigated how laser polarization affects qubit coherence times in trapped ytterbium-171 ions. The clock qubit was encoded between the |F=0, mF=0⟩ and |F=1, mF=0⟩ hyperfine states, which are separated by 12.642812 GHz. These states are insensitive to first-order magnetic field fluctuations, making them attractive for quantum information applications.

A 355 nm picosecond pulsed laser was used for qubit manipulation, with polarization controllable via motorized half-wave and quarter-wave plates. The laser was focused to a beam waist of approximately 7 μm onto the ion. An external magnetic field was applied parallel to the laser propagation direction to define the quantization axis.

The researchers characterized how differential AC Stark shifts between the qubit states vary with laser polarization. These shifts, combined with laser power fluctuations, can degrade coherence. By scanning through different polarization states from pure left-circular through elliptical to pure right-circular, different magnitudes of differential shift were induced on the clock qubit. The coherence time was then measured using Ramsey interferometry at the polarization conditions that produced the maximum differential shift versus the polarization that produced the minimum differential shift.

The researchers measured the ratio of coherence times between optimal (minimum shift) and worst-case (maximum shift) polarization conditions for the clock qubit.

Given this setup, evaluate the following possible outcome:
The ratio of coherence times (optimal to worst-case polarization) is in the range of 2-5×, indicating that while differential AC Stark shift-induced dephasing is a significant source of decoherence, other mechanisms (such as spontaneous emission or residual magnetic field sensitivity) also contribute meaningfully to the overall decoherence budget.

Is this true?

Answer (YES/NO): NO